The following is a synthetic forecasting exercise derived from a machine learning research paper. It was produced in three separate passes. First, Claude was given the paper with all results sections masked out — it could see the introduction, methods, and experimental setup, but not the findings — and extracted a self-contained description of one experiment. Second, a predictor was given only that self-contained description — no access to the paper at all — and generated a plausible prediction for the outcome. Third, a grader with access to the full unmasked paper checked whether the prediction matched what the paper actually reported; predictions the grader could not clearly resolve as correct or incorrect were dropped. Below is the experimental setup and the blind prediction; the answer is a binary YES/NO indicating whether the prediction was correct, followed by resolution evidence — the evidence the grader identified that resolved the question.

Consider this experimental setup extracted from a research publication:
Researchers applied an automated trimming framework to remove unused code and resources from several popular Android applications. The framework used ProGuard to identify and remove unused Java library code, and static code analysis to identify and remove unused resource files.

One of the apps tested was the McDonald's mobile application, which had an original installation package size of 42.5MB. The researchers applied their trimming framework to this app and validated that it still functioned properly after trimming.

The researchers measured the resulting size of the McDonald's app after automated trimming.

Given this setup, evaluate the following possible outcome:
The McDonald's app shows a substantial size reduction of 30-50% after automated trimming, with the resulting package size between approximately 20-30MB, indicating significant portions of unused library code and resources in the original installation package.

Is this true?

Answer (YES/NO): NO